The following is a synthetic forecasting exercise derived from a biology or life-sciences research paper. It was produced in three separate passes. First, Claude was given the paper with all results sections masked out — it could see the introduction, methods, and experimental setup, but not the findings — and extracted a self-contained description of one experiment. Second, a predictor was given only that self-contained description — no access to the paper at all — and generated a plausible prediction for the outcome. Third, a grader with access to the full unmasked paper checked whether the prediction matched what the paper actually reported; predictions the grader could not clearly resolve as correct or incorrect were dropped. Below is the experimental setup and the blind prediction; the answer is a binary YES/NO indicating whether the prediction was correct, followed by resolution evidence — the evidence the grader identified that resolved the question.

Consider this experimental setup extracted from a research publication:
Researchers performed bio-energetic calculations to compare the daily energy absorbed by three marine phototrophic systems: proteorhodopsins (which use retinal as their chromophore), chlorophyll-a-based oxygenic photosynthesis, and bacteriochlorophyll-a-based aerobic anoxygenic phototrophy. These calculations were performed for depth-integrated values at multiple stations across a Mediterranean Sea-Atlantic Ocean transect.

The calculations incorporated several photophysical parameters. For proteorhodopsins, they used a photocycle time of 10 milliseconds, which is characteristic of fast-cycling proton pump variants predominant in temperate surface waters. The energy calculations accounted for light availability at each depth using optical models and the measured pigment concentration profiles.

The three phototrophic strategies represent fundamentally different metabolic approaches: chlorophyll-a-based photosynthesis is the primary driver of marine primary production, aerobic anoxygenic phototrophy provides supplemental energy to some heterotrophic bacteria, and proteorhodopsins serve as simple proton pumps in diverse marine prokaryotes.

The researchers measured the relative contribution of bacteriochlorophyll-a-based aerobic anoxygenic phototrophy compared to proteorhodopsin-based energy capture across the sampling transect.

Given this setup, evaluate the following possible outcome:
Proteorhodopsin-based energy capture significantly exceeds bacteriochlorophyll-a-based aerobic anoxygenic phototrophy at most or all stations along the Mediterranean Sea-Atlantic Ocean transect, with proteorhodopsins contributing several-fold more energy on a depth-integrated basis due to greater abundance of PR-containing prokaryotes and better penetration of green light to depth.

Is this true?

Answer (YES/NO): YES